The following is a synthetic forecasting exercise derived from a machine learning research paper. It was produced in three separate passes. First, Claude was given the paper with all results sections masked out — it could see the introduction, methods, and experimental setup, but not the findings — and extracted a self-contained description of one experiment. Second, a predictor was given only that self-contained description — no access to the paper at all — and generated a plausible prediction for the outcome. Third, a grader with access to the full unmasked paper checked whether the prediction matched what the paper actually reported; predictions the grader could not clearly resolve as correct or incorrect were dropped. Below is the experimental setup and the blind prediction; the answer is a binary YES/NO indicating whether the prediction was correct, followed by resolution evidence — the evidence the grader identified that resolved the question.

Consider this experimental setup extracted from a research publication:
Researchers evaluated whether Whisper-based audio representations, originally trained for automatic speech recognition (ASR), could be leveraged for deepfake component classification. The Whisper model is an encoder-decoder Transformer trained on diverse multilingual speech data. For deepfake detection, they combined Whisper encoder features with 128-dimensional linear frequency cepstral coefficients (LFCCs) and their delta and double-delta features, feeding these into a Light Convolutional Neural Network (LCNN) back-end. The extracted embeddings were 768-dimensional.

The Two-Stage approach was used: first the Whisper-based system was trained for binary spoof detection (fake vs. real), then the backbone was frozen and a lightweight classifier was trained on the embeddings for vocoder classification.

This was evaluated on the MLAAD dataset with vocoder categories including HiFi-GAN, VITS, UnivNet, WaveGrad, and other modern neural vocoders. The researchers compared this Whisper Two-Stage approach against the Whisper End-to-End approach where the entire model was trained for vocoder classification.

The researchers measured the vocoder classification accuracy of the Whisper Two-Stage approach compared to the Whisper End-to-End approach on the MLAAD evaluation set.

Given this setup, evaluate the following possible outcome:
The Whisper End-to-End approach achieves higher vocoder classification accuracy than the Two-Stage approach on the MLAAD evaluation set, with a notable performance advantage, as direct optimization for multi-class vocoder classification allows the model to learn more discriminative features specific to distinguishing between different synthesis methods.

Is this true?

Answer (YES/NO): YES